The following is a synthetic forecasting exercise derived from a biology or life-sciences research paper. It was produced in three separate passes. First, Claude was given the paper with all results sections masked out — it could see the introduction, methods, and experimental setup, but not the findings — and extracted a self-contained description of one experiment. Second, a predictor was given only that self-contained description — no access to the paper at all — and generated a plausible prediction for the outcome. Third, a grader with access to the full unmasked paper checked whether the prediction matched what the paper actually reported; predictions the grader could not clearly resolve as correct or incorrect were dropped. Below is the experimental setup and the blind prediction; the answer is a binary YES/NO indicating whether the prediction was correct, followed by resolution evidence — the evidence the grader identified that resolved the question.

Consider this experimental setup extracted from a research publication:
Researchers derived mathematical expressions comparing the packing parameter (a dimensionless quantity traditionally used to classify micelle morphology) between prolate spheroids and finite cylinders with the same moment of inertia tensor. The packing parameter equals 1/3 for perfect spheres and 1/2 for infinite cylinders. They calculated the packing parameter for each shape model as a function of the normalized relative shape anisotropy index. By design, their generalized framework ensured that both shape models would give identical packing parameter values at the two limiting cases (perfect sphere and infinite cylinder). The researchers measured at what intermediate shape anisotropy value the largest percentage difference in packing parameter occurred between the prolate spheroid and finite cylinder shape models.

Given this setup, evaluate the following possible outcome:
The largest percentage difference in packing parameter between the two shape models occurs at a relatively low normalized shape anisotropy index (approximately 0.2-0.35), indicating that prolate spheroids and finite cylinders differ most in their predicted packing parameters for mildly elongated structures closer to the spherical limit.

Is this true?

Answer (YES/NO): NO